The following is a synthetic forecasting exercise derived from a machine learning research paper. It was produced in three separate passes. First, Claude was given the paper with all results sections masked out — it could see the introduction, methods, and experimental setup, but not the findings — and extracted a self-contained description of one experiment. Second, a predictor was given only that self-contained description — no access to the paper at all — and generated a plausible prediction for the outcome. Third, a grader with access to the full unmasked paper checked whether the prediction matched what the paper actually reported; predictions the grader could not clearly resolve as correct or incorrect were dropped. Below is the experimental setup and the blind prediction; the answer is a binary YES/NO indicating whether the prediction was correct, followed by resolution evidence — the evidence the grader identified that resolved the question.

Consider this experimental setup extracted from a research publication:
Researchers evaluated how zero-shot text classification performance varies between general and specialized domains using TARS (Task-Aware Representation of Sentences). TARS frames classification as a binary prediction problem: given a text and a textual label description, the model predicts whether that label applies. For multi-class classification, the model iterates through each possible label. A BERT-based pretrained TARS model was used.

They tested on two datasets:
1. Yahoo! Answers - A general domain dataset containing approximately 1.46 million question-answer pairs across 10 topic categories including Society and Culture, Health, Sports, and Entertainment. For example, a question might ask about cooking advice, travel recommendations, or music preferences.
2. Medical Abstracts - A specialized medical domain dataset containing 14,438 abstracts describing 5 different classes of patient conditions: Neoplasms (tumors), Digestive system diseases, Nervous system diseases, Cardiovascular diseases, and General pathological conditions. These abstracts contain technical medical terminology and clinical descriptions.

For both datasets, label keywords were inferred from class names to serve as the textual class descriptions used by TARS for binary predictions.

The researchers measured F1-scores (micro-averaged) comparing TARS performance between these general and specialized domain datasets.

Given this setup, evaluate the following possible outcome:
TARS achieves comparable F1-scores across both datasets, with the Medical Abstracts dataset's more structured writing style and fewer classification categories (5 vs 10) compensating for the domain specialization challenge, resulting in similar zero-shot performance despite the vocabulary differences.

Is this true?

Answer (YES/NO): NO